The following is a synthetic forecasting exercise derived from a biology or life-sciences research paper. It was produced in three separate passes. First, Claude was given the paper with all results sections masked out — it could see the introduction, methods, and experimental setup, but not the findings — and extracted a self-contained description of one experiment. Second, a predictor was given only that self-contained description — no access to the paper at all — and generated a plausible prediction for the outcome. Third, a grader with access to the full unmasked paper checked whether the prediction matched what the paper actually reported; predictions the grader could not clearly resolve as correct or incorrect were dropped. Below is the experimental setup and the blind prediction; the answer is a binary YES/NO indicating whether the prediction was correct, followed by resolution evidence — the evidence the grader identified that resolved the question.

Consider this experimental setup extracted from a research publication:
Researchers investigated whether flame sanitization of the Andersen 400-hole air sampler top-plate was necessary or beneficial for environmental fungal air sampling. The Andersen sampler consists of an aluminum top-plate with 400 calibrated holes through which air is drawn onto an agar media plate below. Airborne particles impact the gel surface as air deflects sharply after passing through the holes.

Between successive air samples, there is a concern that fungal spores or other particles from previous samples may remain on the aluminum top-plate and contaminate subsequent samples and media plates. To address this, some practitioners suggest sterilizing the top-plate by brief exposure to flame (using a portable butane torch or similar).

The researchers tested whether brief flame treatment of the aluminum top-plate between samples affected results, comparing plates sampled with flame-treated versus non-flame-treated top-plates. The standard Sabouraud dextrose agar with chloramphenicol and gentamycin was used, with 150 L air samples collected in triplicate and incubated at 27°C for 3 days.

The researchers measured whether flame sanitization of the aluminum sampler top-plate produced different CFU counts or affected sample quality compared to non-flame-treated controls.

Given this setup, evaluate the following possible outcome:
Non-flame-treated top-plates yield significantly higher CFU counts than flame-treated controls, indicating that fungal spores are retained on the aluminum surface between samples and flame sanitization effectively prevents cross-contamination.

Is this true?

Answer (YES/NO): NO